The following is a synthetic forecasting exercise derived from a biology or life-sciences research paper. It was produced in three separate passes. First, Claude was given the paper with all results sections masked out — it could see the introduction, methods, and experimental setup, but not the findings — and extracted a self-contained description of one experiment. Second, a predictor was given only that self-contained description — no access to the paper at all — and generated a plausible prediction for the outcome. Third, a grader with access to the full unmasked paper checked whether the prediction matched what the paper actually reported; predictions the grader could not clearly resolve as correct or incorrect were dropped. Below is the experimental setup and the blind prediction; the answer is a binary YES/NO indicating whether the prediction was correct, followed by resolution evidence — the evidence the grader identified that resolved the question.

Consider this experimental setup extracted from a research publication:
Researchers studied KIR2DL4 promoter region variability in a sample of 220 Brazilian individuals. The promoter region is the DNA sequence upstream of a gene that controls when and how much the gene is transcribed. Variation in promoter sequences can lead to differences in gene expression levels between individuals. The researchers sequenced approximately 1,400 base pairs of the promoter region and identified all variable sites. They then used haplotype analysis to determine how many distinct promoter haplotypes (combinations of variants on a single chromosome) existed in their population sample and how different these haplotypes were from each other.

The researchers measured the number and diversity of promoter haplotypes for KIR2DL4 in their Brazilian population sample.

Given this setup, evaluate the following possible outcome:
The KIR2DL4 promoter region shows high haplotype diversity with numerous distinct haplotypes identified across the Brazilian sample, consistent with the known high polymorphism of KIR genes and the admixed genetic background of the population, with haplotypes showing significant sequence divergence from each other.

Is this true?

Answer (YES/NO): NO